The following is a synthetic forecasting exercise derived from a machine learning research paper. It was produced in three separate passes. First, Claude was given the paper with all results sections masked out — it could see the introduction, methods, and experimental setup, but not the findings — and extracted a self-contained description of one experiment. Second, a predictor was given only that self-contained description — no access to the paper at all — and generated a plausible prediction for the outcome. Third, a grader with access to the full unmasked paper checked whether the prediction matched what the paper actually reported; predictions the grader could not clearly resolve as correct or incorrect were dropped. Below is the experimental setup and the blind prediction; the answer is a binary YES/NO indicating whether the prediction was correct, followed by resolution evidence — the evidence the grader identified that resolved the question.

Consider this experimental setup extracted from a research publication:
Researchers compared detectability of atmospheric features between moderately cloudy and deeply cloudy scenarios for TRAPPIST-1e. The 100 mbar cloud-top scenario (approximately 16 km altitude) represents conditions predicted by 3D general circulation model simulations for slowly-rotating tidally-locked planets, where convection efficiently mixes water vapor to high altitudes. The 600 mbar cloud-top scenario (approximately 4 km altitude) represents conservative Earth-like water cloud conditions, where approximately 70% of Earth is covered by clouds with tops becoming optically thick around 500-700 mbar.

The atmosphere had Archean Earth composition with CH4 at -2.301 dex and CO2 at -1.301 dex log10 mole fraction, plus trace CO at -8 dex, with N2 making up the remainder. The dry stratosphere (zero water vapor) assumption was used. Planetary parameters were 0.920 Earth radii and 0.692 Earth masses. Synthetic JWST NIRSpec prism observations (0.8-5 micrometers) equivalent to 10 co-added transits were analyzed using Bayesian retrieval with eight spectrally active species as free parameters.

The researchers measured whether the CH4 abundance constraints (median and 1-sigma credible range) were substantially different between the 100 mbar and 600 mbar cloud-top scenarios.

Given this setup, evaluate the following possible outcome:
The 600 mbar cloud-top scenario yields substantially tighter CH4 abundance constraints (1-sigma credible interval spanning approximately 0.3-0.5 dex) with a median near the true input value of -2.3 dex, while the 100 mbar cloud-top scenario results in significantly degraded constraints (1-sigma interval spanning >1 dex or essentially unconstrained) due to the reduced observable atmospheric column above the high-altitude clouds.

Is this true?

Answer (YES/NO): NO